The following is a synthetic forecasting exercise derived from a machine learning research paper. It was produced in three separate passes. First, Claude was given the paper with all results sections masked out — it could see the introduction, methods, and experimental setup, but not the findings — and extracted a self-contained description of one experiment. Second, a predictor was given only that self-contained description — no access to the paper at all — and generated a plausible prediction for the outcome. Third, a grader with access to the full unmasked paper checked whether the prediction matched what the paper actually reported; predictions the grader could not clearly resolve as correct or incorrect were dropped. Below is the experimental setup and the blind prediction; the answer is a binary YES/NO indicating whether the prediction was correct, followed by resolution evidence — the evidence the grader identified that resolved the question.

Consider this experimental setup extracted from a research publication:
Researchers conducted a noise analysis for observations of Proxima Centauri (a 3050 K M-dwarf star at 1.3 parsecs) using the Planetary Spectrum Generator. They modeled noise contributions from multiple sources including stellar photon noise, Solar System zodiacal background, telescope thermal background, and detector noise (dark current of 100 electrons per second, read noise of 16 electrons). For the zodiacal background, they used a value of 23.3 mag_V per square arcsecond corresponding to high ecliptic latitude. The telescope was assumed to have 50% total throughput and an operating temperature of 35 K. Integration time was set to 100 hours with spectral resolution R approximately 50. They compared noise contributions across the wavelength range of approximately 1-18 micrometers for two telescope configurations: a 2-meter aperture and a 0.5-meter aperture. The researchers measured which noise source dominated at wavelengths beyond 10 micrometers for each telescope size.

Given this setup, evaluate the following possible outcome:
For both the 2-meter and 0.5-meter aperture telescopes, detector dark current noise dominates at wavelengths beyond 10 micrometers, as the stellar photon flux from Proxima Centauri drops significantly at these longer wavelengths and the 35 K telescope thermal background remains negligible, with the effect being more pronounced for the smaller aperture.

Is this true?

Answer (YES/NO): NO